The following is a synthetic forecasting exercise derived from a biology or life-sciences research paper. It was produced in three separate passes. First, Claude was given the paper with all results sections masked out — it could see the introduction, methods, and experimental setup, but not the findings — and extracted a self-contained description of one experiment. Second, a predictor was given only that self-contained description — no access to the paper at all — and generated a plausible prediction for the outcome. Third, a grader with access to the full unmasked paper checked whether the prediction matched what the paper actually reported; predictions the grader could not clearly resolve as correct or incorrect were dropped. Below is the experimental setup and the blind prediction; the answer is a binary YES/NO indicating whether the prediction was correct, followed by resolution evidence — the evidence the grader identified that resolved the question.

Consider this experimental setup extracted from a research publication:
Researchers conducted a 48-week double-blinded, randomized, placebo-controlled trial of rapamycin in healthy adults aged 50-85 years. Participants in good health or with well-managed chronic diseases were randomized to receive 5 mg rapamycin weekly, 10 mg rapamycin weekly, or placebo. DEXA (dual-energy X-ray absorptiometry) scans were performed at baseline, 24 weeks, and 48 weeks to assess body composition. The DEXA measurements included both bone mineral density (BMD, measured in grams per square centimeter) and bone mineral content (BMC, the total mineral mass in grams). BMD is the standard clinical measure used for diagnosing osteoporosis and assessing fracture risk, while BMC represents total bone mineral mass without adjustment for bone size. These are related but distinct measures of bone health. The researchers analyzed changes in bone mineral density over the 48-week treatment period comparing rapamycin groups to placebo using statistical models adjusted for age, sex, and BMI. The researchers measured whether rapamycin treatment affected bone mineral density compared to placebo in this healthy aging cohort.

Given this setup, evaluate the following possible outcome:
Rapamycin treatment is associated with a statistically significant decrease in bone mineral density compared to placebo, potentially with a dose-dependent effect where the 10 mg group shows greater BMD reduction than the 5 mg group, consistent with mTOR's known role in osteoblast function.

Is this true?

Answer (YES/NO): NO